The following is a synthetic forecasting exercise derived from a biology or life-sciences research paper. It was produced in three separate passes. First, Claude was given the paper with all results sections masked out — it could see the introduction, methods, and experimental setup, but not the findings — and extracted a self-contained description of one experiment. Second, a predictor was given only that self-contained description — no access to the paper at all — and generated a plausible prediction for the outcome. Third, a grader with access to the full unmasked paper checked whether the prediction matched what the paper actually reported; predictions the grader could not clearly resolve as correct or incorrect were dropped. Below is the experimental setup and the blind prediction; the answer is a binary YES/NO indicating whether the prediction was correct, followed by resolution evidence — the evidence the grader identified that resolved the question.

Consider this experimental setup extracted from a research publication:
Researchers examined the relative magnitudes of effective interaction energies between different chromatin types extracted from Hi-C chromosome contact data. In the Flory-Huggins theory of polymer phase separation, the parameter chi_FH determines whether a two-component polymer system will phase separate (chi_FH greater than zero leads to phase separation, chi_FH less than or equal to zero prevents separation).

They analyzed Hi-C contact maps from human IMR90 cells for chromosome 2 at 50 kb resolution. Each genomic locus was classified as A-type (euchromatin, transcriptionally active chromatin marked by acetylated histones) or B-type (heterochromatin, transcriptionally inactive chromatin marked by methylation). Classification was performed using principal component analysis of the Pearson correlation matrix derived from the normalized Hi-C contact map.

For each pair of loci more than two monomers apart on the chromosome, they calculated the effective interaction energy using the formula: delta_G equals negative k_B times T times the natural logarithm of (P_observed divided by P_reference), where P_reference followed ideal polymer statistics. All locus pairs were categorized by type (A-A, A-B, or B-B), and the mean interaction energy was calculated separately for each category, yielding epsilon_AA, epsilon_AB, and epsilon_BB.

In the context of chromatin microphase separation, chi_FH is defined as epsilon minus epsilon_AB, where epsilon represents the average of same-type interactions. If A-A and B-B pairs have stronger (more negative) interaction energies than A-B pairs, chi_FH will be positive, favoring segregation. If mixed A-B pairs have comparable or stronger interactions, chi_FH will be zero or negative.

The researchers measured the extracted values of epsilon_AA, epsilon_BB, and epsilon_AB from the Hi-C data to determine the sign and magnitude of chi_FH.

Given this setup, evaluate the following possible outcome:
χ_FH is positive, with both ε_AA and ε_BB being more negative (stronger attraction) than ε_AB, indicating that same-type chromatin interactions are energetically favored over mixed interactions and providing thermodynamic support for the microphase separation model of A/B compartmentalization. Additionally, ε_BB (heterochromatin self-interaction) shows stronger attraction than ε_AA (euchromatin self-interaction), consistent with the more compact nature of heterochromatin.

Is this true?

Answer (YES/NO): NO